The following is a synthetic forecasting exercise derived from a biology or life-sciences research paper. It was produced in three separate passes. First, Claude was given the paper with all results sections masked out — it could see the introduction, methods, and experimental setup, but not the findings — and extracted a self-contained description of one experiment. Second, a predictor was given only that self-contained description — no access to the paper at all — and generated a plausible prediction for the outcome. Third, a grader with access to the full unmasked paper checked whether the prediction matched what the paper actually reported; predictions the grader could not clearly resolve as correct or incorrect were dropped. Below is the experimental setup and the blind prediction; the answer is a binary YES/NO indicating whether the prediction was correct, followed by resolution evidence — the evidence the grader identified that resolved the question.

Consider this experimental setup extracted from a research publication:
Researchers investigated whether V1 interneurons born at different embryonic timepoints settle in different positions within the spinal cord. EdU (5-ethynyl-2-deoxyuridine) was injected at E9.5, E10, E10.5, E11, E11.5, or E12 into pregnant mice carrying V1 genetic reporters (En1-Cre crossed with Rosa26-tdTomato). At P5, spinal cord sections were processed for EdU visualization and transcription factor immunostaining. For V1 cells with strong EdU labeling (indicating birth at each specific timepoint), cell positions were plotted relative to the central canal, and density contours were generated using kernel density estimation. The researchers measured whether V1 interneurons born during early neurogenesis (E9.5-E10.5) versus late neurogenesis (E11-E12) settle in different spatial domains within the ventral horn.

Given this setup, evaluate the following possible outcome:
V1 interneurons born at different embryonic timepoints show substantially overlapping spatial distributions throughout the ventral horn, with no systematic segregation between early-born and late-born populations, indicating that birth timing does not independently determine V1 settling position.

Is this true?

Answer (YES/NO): NO